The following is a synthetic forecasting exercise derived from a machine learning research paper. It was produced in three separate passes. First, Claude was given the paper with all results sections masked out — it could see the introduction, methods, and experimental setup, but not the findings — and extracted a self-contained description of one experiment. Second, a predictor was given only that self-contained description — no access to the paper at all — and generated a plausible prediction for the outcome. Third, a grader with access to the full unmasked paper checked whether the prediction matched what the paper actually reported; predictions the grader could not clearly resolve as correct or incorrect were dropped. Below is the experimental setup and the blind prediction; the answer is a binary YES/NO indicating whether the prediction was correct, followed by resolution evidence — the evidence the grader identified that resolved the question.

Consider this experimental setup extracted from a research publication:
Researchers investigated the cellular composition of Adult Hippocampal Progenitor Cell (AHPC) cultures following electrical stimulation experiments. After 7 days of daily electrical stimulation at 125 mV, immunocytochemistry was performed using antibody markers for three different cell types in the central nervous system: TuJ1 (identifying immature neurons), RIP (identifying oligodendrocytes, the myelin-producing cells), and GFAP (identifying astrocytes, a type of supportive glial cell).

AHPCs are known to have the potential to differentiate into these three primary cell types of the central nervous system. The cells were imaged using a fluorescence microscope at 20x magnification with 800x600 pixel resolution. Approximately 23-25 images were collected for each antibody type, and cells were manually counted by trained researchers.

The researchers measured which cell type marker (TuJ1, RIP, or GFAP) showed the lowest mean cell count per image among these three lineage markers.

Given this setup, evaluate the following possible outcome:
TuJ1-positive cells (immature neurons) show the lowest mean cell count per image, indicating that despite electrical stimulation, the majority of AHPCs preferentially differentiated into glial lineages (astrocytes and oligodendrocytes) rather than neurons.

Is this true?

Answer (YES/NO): NO